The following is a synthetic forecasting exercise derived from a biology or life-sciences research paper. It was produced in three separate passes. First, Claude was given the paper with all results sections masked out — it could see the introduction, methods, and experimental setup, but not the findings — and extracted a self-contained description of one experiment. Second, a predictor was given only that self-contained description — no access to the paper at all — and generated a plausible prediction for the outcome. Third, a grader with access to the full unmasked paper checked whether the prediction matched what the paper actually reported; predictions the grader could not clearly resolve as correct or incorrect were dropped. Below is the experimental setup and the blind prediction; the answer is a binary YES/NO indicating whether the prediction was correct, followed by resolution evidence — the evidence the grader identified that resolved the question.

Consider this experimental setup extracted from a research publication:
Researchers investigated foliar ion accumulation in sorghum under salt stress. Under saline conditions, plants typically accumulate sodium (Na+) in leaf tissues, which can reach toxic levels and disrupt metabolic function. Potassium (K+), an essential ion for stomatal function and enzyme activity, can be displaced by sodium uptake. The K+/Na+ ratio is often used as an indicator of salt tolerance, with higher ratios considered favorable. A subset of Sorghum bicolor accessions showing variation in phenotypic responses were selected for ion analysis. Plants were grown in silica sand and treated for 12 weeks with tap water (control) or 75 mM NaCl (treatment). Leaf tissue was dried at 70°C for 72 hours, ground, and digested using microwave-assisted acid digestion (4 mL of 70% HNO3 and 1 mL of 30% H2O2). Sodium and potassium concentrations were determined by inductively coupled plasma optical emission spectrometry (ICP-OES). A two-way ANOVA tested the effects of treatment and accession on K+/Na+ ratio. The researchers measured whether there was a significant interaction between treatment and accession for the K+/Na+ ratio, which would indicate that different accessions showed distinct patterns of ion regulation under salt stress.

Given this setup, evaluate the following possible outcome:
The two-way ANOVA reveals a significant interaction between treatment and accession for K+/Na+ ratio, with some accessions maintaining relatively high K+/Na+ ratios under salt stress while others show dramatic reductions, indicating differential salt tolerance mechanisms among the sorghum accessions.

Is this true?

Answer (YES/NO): YES